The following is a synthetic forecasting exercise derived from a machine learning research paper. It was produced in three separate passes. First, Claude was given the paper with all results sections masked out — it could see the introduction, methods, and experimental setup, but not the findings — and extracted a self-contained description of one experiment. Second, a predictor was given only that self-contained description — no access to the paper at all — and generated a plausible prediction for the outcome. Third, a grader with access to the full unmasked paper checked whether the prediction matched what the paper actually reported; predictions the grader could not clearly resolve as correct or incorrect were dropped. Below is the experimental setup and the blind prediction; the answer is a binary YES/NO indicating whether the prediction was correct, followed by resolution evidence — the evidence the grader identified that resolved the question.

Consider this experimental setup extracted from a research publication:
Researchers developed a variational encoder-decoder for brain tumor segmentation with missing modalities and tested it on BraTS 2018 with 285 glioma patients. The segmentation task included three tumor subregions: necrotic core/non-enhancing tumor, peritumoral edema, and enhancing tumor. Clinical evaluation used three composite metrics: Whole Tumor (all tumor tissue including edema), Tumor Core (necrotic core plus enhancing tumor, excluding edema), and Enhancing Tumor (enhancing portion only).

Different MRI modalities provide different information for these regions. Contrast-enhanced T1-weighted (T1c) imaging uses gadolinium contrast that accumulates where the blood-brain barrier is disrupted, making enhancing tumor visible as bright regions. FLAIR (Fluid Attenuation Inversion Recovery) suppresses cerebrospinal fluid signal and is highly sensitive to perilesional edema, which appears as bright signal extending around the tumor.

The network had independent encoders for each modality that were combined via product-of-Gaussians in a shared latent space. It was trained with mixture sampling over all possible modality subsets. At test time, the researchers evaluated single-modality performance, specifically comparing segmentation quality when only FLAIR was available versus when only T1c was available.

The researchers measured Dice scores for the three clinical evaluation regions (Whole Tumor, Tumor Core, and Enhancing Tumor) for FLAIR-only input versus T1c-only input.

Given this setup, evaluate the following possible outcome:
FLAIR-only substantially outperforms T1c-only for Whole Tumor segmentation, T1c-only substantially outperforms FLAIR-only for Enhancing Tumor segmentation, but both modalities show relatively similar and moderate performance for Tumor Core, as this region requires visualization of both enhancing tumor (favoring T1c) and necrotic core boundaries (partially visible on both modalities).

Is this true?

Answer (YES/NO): NO